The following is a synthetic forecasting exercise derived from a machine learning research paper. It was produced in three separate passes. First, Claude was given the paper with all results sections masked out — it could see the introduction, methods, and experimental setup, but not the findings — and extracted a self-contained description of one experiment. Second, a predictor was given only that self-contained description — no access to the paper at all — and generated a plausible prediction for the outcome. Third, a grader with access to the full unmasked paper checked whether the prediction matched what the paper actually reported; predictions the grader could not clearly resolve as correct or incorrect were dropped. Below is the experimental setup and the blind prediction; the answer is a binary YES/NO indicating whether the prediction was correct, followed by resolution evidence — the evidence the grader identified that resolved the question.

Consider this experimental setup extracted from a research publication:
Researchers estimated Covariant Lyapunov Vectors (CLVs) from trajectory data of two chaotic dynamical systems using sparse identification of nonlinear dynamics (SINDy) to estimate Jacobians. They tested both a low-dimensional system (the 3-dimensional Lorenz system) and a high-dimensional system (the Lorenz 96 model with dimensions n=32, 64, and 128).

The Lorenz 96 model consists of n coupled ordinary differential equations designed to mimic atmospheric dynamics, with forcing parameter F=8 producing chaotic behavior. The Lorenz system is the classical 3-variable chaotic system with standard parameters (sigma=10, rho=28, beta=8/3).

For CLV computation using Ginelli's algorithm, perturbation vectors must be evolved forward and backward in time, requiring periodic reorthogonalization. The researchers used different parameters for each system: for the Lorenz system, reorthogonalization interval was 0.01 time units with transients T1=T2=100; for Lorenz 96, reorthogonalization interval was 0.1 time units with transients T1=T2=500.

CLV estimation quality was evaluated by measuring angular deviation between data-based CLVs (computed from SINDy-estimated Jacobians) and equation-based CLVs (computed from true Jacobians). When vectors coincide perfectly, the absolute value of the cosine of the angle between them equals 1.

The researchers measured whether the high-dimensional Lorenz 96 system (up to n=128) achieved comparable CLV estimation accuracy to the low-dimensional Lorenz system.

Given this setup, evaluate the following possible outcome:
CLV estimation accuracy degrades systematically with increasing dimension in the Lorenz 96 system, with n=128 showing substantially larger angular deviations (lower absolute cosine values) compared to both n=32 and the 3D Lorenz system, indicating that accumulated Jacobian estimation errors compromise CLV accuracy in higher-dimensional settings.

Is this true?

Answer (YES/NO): NO